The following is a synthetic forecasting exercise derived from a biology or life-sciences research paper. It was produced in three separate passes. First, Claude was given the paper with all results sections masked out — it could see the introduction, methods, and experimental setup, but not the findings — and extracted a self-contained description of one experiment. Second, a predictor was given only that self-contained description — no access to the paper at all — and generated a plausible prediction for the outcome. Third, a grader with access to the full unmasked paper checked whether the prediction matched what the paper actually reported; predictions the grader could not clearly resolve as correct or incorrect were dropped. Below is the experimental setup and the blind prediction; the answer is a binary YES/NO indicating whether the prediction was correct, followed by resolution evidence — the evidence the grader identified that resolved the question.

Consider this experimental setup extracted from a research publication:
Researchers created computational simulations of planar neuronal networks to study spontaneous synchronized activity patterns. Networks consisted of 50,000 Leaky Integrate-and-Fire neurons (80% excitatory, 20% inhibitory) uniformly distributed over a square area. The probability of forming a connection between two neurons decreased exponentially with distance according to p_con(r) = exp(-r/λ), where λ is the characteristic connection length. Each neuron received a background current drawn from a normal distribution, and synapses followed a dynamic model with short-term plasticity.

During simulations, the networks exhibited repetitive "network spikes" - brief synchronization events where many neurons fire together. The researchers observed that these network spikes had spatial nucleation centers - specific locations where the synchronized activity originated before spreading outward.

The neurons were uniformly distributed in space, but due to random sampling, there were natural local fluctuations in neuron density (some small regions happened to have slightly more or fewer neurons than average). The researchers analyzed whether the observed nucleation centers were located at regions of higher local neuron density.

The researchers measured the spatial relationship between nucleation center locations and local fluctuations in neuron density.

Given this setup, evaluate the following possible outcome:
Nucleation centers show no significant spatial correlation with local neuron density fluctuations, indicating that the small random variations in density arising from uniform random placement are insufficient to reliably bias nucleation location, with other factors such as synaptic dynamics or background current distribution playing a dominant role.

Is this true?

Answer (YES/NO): YES